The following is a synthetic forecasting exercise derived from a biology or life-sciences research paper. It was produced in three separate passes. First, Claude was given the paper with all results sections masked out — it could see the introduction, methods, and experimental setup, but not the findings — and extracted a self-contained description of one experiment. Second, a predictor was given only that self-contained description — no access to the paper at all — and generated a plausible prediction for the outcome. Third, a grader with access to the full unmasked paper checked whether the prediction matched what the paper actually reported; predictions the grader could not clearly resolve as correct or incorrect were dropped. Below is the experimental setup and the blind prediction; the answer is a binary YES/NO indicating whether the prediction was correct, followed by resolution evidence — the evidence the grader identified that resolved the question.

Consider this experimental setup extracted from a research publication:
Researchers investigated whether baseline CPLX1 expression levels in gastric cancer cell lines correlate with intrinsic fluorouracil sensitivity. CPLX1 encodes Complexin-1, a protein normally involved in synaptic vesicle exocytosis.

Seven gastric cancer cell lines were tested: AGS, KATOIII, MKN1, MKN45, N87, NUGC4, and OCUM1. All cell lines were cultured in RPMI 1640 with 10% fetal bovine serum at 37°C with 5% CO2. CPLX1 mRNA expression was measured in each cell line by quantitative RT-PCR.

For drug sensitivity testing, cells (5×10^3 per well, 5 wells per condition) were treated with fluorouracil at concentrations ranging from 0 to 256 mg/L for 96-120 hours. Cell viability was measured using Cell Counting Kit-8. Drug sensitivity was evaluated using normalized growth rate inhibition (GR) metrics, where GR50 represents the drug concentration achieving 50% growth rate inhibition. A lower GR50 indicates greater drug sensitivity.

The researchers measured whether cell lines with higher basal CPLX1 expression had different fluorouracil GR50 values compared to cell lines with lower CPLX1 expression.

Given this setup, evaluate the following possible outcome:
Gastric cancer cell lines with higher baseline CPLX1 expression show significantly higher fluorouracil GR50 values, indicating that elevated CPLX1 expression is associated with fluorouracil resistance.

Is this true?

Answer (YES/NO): NO